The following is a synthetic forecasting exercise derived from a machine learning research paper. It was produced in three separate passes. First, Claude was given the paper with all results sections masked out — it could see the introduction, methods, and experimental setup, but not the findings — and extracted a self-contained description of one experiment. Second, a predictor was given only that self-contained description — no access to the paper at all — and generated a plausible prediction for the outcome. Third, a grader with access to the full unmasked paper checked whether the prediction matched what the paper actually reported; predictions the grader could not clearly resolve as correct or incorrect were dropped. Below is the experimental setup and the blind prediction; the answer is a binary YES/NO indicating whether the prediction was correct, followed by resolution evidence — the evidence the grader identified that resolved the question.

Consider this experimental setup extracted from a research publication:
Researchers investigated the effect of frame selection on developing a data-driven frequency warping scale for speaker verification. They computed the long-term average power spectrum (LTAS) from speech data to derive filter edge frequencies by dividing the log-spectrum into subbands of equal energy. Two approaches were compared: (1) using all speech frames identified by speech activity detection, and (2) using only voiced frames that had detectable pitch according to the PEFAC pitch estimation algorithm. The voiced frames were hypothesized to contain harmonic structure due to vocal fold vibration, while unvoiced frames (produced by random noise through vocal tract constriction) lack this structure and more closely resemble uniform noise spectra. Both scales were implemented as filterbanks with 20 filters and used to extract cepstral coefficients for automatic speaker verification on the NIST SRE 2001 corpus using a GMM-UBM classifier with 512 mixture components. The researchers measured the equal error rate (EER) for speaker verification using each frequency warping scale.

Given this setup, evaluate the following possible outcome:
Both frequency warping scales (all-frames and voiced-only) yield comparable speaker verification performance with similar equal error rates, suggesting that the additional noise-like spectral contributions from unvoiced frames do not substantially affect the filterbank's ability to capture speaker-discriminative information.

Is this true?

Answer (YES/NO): NO